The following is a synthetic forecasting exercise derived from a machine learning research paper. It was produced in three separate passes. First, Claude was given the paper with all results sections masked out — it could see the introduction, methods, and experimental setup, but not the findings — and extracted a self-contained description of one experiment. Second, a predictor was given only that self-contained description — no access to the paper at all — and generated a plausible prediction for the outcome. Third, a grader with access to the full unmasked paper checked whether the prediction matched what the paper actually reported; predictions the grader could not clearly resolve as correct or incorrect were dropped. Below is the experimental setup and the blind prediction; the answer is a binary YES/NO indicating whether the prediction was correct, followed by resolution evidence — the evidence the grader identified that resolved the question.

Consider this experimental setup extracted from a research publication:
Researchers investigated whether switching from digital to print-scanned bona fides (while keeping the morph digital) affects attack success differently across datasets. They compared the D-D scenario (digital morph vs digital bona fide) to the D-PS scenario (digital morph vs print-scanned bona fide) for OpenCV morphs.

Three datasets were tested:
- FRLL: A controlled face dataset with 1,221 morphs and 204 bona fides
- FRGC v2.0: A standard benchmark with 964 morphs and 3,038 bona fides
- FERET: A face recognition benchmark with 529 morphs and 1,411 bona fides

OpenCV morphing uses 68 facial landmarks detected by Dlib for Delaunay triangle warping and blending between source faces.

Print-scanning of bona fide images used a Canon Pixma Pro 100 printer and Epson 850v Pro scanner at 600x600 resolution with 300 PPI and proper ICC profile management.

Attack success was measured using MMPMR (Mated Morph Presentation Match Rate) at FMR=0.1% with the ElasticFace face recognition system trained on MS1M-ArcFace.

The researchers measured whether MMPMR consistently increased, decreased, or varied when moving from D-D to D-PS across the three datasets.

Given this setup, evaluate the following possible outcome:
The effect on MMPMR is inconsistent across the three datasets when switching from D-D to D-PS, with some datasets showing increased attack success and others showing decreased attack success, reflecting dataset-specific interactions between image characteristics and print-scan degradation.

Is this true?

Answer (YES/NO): YES